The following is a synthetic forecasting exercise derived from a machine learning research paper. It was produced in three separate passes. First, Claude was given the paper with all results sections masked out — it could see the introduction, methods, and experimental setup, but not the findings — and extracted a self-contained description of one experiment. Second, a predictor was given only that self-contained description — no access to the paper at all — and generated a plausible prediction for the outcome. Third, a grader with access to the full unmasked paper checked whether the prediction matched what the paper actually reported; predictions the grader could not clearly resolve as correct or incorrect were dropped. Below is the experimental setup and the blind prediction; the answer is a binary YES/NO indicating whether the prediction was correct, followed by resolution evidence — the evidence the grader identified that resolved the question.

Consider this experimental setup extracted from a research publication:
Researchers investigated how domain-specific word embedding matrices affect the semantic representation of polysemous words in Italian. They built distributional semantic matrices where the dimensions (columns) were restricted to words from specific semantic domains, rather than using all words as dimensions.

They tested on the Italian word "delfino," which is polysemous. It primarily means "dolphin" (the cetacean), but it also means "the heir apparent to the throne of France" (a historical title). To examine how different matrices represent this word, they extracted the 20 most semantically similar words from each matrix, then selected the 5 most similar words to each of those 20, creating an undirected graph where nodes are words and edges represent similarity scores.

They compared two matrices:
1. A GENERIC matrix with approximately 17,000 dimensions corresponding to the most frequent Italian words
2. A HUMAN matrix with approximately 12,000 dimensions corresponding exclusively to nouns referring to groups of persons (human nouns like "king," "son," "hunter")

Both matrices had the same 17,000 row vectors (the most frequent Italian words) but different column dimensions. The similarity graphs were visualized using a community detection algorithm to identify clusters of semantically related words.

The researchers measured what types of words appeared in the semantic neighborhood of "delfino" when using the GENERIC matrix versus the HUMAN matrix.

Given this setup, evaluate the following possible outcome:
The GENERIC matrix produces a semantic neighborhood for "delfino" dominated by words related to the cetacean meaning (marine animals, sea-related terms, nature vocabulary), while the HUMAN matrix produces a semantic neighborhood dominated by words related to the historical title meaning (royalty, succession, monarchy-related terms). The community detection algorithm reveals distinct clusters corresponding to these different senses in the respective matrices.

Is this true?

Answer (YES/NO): NO